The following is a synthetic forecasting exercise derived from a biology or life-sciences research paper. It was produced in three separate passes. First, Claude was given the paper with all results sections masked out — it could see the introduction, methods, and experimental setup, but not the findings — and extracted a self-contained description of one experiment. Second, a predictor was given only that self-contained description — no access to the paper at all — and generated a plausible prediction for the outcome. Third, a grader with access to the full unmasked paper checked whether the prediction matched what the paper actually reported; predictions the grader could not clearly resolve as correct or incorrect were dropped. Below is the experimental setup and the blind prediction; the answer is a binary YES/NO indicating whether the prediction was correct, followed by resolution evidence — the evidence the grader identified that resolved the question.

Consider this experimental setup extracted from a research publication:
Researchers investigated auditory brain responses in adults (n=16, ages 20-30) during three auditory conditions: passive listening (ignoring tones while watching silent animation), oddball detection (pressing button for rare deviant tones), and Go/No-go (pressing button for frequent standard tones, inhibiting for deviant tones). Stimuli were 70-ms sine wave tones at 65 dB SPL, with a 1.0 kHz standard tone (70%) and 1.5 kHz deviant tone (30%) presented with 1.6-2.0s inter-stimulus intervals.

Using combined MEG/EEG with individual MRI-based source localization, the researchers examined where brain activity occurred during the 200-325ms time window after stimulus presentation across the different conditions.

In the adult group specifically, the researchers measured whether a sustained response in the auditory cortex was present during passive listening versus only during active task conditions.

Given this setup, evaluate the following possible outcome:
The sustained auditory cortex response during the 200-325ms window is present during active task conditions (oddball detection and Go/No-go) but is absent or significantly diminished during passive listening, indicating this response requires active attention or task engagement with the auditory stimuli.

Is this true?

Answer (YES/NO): NO